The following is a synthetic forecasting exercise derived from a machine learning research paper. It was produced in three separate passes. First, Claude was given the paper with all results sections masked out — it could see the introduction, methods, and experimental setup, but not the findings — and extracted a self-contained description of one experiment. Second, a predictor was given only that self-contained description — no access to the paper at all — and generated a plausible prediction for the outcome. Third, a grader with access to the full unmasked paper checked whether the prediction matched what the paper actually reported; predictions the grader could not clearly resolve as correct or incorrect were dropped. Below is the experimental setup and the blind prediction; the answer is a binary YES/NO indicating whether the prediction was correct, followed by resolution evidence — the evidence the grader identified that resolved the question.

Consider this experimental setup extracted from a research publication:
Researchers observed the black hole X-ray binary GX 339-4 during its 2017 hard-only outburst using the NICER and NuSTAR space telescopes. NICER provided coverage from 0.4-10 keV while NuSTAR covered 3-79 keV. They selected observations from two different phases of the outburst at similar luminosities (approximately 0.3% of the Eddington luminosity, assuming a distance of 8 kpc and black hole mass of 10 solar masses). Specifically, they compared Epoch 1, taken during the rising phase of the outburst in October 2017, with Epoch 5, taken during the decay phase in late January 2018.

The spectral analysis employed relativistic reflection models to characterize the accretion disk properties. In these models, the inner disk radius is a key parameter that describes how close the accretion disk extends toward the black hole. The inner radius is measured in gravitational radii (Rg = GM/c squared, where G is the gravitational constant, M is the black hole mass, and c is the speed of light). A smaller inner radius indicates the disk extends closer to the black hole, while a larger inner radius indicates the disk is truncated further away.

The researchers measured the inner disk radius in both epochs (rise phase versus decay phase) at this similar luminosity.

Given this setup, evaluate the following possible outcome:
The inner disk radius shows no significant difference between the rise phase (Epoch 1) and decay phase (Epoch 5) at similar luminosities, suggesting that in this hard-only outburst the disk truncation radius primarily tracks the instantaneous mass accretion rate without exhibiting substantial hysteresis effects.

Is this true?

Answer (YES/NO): NO